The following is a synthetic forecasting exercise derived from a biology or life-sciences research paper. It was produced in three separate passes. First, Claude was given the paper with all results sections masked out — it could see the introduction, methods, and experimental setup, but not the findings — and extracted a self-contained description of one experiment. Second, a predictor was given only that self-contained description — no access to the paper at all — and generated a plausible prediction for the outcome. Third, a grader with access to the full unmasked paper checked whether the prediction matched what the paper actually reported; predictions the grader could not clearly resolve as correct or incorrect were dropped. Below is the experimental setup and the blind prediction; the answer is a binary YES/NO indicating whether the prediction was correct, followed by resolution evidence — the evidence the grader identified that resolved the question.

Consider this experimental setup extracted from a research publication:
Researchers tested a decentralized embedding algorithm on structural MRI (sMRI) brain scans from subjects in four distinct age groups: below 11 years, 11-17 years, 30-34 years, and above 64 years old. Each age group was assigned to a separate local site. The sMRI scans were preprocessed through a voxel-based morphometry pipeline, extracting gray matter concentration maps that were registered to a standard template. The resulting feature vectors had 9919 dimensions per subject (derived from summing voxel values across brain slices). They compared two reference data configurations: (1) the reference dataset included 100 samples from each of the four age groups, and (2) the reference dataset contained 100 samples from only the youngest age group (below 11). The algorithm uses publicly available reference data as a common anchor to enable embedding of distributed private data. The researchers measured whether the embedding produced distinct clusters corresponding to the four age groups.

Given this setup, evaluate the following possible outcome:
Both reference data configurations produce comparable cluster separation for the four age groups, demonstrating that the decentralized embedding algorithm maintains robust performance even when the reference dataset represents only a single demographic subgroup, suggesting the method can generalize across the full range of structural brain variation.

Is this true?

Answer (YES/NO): NO